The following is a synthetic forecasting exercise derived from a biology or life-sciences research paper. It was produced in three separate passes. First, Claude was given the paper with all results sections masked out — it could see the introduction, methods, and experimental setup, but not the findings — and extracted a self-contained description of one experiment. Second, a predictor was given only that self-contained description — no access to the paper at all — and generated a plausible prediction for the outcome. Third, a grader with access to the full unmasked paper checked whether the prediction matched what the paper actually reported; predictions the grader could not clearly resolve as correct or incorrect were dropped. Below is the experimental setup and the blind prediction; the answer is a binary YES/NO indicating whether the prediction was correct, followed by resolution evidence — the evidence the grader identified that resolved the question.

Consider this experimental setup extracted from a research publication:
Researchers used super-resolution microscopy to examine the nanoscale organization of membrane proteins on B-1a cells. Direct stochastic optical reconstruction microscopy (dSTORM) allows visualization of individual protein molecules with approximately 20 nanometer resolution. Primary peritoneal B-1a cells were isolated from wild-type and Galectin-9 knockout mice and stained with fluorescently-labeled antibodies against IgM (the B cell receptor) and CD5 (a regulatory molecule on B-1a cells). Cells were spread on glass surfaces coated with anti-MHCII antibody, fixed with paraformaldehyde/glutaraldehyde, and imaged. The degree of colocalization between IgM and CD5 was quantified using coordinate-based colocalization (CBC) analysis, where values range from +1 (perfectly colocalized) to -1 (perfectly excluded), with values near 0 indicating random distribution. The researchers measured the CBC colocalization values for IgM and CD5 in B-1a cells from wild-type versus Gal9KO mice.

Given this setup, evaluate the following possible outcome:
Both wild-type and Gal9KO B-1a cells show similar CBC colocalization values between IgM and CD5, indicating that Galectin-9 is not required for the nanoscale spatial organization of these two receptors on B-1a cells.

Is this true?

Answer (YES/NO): NO